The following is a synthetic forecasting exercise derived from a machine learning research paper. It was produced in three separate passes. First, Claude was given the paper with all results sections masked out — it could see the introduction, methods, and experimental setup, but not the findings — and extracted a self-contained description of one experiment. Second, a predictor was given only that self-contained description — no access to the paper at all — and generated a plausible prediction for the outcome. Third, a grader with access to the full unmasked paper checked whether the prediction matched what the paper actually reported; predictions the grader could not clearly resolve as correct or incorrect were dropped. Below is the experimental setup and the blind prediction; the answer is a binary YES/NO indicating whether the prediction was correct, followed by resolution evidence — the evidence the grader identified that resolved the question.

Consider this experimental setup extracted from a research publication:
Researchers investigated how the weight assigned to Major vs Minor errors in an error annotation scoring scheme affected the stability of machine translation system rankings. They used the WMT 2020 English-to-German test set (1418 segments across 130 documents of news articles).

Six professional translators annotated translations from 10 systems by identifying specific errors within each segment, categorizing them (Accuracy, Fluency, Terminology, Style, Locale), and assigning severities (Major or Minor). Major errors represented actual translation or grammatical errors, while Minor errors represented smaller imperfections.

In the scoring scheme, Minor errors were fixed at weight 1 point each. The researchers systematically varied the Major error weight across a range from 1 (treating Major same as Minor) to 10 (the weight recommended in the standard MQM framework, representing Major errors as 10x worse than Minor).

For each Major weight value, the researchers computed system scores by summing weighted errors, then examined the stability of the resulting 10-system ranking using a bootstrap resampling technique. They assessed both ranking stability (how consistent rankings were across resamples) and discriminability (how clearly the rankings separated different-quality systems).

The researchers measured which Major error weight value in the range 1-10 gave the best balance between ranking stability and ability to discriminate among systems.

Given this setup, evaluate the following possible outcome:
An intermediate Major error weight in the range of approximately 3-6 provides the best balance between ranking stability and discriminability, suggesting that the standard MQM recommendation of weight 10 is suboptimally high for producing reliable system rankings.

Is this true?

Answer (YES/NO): YES